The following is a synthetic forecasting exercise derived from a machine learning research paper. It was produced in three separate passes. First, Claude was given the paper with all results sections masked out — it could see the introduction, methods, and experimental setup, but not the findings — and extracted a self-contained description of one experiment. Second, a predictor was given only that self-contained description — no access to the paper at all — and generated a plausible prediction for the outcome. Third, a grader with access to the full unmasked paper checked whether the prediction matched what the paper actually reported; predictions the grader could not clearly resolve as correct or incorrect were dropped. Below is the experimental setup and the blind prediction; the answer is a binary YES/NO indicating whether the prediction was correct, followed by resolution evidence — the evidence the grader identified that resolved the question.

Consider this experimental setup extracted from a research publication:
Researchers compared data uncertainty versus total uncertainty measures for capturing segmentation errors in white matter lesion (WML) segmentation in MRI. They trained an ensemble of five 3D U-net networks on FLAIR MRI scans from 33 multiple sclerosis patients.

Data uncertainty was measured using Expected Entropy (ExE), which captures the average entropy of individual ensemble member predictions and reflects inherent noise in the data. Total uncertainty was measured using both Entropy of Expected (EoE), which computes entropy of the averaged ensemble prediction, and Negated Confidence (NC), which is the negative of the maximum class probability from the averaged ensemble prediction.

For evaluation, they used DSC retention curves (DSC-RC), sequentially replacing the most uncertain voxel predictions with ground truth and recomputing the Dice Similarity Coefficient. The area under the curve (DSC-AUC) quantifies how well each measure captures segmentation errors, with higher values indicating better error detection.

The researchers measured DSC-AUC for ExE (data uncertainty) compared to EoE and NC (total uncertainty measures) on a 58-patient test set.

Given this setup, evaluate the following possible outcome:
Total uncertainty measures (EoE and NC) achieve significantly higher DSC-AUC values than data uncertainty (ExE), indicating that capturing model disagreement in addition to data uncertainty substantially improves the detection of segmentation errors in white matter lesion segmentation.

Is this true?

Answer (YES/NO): NO